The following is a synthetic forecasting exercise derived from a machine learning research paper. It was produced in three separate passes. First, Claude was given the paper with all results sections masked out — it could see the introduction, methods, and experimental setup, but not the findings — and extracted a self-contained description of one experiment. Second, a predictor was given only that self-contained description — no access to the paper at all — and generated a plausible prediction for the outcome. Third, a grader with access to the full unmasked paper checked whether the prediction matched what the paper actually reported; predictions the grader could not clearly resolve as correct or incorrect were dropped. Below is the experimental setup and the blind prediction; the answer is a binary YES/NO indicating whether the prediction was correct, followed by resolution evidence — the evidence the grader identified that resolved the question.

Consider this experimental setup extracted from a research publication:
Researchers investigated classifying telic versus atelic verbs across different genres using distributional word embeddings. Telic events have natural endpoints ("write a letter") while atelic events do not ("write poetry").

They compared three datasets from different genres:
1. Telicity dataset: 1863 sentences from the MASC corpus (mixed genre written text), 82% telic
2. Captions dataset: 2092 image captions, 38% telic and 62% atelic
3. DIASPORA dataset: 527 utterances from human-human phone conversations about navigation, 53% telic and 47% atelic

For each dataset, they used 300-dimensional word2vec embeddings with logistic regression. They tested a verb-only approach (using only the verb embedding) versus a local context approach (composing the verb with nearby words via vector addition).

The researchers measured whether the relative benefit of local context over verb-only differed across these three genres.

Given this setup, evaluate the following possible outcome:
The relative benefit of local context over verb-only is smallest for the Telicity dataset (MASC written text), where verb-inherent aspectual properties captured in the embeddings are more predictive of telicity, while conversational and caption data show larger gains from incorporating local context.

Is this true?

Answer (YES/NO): YES